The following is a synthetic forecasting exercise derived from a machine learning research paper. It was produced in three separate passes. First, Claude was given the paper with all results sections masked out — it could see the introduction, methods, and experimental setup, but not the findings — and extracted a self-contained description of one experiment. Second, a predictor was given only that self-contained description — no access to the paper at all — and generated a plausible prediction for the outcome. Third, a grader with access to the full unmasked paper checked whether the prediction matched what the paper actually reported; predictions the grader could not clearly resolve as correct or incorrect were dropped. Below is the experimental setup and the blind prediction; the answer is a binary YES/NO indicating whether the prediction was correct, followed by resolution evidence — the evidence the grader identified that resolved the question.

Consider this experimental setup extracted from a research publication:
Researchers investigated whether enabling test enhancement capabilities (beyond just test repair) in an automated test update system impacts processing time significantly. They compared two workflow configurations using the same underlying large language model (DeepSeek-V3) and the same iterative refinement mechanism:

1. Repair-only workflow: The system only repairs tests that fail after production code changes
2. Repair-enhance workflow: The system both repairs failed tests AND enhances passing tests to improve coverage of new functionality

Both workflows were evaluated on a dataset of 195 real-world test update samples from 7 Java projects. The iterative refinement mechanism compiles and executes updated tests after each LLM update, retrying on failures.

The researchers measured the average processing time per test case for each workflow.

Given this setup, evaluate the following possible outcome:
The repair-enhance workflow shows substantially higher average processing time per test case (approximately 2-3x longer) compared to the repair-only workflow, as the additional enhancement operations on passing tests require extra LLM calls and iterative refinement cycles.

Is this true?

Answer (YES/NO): NO